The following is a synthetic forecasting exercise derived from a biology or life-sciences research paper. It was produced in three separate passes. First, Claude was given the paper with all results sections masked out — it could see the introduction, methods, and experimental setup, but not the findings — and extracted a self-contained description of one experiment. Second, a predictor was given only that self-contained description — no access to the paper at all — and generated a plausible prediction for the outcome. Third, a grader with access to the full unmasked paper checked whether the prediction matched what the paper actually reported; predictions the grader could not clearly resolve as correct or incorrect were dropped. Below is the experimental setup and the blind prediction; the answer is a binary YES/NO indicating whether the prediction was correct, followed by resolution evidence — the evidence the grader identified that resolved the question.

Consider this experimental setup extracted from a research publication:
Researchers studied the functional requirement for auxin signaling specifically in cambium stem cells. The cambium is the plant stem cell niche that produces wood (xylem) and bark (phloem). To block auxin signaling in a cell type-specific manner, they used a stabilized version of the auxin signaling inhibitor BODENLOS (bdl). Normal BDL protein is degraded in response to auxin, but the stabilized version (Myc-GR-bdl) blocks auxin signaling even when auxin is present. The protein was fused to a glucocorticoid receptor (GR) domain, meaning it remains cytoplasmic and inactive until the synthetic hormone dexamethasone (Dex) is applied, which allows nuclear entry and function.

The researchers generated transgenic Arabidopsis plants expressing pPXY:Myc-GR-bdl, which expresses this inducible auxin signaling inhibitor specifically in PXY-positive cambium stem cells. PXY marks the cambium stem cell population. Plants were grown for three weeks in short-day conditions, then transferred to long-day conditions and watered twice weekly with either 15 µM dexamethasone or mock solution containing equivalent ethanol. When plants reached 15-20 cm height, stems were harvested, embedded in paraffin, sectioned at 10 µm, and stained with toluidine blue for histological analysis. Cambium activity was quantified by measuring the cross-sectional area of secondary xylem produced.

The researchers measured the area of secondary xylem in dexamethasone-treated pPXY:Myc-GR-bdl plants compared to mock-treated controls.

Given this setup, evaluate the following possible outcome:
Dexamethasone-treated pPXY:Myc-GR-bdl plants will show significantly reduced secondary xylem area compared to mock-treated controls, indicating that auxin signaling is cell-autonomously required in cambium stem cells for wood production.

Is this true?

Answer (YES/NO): YES